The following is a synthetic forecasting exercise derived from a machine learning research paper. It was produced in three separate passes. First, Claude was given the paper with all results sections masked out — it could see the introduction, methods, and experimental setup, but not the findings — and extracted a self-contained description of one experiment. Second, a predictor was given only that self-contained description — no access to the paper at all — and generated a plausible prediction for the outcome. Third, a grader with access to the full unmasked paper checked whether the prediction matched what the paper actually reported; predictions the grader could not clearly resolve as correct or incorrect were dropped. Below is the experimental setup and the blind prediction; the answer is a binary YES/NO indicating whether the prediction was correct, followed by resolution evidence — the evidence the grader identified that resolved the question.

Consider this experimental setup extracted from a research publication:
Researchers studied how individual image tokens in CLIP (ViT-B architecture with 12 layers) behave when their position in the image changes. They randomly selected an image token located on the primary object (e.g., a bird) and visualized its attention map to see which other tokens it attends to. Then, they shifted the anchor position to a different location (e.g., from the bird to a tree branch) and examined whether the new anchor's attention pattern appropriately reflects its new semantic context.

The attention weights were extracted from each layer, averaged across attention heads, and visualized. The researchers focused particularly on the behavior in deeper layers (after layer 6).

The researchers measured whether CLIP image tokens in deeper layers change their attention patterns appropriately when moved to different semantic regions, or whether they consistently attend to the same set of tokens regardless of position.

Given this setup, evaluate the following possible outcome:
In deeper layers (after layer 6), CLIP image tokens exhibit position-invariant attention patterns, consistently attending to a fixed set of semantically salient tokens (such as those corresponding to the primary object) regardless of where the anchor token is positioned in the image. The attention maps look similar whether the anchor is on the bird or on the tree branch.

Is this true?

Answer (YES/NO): NO